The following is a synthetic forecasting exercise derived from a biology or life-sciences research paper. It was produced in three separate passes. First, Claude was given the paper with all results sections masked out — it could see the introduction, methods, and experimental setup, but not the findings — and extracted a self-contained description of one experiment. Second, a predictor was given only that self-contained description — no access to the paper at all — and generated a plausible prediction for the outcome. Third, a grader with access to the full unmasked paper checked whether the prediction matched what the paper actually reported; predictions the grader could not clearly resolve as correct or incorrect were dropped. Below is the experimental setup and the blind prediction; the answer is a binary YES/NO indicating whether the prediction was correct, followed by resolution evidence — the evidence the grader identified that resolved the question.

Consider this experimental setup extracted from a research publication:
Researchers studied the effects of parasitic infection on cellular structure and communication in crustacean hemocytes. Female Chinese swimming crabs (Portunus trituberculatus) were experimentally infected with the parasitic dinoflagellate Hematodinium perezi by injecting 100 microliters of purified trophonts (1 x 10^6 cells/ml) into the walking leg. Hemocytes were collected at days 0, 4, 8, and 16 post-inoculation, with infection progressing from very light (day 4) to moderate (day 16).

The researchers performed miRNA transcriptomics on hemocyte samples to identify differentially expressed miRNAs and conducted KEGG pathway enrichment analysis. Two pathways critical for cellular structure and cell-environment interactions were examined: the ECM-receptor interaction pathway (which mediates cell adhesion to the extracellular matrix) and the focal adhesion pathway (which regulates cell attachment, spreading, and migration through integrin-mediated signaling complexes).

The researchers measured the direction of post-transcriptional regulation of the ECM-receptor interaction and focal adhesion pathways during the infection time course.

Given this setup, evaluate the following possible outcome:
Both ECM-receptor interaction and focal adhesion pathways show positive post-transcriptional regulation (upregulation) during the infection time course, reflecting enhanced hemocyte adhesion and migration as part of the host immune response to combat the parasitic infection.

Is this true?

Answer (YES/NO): NO